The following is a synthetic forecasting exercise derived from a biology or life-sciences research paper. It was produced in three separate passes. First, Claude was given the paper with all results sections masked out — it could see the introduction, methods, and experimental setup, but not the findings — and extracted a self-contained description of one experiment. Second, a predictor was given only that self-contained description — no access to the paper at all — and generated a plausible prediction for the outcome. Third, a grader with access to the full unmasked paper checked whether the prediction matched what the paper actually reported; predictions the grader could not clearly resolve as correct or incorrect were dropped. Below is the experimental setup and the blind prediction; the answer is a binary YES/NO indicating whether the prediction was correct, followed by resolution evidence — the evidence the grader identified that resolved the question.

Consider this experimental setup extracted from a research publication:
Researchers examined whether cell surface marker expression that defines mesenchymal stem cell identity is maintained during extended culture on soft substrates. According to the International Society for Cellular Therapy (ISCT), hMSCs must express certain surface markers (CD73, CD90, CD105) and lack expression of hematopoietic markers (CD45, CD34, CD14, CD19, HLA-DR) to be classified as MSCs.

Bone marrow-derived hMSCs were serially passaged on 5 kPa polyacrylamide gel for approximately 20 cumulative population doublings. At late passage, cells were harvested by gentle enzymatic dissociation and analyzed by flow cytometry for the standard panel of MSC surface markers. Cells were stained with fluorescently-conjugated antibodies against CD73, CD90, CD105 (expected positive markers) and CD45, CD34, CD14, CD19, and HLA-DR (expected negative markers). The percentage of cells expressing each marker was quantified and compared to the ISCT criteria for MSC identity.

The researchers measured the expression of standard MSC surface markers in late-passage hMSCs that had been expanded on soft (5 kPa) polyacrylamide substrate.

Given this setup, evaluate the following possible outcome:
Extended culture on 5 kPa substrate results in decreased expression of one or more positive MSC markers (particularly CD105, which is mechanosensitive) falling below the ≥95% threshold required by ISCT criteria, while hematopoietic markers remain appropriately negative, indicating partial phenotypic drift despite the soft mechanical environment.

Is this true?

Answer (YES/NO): NO